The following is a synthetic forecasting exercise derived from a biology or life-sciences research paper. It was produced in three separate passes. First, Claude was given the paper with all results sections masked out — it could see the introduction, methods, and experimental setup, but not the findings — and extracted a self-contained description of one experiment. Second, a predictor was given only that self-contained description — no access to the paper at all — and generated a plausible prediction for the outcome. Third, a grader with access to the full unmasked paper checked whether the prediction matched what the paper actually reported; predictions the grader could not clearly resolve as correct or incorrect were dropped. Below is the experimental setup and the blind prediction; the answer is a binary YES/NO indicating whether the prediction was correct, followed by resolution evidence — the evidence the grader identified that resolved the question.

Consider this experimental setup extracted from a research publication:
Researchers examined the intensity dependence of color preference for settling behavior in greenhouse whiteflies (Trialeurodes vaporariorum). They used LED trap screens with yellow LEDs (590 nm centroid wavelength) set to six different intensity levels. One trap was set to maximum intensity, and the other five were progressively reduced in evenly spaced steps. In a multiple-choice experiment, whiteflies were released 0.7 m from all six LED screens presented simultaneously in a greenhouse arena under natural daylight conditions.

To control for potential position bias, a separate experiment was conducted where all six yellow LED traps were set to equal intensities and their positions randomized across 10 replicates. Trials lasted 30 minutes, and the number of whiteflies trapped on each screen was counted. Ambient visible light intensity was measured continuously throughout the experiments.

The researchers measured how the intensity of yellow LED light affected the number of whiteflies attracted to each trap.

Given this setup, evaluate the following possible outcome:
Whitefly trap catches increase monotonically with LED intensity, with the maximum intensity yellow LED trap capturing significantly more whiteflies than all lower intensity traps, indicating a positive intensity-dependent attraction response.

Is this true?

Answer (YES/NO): YES